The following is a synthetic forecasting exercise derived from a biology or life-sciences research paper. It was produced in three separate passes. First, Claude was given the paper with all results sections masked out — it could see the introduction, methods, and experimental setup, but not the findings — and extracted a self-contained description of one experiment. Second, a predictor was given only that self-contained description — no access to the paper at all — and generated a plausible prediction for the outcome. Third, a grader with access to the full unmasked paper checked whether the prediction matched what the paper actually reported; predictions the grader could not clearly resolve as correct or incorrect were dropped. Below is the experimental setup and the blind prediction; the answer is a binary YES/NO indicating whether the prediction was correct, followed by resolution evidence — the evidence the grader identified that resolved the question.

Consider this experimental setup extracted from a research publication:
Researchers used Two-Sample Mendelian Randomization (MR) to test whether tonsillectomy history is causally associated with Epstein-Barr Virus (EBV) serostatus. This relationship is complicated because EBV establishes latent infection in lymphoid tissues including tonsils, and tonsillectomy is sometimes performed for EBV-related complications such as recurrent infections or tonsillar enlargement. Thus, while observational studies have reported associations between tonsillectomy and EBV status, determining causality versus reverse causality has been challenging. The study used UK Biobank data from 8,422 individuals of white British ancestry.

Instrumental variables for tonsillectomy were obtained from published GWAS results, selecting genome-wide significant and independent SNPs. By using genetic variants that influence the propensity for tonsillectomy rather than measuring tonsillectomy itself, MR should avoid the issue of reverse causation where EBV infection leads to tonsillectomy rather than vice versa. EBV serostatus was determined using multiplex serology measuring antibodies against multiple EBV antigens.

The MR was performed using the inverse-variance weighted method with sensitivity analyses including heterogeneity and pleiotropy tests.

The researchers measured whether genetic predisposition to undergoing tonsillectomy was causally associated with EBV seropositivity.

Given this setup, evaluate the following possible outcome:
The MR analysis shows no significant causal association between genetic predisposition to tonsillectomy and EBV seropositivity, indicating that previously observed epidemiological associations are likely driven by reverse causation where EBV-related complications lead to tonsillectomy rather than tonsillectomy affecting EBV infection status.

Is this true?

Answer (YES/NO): YES